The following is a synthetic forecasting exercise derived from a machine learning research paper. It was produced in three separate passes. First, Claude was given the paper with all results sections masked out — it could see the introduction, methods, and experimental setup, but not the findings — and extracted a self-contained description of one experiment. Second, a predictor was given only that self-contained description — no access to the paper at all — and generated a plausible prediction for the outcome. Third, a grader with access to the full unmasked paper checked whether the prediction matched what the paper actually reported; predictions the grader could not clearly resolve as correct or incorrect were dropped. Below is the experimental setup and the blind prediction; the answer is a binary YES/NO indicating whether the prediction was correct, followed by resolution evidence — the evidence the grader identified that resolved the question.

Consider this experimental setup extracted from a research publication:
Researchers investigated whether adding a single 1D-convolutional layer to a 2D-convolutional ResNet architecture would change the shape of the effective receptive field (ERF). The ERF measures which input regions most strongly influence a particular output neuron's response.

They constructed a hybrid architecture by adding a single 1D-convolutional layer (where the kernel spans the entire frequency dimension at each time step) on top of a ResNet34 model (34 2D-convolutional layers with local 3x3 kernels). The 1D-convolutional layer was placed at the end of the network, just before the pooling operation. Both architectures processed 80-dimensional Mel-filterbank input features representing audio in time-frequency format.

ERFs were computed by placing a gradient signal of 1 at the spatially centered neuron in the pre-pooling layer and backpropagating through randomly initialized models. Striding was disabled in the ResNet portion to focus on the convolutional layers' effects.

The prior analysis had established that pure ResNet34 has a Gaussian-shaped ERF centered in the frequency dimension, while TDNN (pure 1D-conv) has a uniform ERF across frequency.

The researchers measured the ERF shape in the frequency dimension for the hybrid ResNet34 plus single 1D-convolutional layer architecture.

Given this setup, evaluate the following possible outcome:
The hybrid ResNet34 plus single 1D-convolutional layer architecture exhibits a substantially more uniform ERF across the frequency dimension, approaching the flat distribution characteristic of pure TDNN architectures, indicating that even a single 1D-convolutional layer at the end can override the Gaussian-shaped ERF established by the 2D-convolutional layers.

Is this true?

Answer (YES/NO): YES